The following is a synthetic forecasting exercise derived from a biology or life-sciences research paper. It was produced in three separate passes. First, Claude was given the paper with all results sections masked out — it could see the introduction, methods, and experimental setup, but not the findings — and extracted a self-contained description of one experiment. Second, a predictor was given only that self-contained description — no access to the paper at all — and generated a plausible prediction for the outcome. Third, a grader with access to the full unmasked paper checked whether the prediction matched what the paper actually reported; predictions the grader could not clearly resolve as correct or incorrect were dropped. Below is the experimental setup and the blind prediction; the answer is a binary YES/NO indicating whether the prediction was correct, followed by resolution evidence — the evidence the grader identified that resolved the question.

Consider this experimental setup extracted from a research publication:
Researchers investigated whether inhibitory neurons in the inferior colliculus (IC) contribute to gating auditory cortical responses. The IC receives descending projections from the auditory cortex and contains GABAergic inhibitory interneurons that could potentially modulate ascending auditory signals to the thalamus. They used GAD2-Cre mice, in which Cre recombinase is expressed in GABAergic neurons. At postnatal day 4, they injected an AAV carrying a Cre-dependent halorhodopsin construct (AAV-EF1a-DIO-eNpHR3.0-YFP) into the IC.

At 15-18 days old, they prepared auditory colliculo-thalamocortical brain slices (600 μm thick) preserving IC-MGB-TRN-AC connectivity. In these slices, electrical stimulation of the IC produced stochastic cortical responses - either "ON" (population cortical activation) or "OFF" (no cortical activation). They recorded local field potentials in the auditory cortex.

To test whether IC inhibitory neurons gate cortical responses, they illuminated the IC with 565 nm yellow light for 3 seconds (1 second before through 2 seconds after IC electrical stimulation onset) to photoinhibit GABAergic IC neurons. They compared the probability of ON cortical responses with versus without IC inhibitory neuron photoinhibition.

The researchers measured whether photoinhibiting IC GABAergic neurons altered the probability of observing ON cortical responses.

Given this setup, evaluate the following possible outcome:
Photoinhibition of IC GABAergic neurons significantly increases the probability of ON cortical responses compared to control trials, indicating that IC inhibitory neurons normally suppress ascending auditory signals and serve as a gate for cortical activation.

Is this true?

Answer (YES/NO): NO